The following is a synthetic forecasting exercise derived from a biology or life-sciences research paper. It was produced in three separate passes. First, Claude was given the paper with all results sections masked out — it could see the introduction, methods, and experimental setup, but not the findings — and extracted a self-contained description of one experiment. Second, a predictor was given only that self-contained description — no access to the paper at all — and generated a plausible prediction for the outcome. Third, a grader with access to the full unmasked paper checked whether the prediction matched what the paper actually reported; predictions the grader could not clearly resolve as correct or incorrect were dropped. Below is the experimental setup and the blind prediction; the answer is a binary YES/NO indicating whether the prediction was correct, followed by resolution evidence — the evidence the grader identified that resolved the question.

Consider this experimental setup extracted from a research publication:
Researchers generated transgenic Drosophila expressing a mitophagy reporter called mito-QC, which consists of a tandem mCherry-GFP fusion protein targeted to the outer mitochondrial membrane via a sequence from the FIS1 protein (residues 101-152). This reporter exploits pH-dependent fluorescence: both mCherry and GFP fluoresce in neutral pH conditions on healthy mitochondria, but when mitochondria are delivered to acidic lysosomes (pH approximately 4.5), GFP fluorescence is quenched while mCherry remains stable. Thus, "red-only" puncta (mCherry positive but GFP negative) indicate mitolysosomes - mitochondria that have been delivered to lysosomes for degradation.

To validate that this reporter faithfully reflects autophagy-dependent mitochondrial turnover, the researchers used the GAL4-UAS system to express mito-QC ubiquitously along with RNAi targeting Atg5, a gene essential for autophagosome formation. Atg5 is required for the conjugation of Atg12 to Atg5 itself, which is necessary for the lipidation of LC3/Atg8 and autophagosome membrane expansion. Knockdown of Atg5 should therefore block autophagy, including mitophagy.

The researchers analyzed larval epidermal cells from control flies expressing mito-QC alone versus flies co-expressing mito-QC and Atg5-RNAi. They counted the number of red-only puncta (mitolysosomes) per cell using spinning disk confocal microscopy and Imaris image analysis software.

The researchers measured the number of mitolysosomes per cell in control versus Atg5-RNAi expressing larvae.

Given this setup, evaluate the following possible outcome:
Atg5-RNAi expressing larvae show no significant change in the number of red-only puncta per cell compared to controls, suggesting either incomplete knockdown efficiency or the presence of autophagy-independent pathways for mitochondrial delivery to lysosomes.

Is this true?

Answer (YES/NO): NO